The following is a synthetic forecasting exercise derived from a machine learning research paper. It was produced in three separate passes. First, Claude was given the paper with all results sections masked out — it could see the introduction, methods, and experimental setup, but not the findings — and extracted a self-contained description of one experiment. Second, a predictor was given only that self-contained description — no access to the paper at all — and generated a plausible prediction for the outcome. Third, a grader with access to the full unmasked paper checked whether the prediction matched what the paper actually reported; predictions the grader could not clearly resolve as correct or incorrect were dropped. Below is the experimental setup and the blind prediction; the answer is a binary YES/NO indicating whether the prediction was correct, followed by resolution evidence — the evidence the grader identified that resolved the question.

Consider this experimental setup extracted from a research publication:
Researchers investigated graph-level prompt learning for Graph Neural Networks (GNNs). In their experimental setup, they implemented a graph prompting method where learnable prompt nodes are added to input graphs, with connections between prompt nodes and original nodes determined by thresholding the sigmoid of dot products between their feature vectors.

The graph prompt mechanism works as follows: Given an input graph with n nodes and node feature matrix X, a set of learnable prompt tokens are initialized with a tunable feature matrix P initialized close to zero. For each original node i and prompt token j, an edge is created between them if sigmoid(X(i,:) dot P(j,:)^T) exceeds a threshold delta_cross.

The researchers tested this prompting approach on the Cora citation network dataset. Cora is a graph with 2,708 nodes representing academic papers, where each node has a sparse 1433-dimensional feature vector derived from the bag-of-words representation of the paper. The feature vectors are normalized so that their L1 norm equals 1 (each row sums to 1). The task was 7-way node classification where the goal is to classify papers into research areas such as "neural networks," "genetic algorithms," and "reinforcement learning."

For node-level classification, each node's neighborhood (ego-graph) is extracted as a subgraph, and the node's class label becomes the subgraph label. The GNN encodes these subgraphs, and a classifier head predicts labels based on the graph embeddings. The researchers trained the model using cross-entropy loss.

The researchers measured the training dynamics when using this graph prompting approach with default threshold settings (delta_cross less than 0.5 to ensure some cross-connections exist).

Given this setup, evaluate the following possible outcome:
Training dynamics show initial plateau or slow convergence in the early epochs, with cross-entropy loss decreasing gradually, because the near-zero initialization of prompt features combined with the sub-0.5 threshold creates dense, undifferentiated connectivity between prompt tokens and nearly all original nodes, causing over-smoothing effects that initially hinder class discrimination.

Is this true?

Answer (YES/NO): NO